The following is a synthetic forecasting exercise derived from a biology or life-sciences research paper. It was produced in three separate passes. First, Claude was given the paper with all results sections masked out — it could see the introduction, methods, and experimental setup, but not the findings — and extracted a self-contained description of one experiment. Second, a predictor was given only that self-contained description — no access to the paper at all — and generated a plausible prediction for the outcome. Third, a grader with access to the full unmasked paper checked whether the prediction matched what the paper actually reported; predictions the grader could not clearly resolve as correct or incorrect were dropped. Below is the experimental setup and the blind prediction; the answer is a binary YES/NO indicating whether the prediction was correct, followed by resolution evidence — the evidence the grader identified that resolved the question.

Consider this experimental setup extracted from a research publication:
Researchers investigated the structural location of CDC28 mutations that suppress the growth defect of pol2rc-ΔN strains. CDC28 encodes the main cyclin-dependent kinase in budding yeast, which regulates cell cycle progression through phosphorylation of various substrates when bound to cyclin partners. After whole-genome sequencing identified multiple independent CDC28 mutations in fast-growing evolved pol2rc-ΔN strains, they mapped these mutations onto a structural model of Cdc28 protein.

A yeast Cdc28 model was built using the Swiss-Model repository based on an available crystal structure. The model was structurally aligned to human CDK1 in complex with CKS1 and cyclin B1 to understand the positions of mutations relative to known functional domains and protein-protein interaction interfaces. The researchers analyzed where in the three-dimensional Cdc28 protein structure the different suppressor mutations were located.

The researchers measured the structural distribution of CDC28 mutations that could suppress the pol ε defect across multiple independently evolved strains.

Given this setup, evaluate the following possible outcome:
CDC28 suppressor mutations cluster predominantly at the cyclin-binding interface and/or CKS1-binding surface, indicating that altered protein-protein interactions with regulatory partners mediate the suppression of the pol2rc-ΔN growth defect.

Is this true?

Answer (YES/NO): YES